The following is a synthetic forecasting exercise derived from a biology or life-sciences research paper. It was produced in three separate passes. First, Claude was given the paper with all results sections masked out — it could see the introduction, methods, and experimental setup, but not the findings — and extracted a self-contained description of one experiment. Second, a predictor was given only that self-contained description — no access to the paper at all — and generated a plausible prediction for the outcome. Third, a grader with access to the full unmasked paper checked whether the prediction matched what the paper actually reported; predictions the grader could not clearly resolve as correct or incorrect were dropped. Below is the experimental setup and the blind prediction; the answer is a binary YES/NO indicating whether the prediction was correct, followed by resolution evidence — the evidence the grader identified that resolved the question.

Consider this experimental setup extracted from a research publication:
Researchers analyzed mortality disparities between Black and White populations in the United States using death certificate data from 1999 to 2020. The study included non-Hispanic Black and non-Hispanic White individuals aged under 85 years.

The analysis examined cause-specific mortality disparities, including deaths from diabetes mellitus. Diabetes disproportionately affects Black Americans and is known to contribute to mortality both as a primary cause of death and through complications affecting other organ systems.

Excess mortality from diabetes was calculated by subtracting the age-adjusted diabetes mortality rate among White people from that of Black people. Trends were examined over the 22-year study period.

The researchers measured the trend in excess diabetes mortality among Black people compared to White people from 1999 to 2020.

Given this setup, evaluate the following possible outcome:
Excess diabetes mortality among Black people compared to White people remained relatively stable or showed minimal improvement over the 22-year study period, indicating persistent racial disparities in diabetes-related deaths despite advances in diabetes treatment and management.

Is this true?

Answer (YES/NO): NO